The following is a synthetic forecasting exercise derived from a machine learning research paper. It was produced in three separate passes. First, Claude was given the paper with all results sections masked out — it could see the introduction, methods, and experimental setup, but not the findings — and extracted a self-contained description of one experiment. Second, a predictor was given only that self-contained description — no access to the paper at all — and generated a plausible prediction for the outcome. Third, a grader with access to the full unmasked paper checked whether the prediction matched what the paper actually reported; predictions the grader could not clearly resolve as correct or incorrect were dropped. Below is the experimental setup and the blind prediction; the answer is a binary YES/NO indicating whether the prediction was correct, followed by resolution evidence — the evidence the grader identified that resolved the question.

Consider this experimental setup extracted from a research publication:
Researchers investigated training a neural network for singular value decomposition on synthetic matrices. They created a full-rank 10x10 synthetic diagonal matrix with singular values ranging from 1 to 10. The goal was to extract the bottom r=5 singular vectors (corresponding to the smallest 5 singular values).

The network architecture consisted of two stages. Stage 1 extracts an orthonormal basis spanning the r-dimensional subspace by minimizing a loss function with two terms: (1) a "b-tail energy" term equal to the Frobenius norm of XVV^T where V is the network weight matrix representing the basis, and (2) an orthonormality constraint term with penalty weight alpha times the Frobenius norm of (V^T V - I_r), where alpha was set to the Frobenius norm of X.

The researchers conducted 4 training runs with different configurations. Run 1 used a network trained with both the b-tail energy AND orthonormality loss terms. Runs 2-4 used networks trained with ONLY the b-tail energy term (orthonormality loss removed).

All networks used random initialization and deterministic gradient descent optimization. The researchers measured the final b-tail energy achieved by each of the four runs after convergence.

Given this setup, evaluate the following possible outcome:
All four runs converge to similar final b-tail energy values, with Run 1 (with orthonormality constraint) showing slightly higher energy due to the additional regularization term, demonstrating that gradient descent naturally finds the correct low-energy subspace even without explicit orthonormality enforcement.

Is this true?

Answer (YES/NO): NO